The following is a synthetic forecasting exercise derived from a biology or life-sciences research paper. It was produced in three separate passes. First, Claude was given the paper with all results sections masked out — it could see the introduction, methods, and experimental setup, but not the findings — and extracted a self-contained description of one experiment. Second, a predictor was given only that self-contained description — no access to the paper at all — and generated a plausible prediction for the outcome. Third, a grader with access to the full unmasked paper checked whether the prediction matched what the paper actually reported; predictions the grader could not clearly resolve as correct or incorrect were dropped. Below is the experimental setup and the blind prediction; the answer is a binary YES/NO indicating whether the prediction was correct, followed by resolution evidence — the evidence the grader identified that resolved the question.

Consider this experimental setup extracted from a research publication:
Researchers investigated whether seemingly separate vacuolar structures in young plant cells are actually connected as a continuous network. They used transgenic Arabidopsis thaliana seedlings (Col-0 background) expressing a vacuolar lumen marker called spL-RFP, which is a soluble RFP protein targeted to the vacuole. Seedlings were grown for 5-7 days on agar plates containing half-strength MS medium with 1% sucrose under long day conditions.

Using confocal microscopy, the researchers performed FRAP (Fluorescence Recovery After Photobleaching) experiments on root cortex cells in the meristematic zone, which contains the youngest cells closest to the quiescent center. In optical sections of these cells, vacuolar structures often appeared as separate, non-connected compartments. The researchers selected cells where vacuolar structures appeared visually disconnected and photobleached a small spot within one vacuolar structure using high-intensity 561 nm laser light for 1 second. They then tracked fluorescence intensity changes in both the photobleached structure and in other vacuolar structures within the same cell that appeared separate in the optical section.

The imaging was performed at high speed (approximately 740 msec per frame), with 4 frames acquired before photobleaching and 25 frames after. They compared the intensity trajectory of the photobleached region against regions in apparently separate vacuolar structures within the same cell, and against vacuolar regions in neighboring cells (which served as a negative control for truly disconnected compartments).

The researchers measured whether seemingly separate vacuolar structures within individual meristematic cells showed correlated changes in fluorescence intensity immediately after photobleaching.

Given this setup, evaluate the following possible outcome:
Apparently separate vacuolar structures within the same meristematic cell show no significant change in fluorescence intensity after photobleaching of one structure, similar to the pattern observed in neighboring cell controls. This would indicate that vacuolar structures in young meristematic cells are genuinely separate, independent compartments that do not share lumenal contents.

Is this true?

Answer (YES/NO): NO